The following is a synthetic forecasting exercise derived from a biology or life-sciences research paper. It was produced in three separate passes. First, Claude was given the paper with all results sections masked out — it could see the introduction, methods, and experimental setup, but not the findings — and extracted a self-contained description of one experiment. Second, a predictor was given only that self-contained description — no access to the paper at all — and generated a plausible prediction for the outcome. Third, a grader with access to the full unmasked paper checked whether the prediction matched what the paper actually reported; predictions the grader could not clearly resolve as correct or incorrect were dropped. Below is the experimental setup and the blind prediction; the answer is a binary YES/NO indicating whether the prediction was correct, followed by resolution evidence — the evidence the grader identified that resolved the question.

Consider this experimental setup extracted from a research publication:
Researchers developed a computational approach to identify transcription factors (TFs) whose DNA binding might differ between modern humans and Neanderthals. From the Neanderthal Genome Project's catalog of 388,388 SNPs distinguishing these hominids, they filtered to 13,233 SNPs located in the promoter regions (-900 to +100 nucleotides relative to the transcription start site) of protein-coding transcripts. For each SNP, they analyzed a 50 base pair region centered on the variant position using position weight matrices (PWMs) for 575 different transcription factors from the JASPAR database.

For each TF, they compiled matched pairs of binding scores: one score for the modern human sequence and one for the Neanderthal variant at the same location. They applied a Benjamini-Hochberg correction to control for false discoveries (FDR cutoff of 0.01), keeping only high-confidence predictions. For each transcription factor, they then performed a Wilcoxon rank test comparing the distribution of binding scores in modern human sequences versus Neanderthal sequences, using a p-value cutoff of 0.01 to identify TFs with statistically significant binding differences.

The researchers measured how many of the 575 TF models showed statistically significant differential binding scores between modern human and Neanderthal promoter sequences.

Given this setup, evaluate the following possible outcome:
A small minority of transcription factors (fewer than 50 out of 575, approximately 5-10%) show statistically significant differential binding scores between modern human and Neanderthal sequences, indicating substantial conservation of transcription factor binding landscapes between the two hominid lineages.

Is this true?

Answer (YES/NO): NO